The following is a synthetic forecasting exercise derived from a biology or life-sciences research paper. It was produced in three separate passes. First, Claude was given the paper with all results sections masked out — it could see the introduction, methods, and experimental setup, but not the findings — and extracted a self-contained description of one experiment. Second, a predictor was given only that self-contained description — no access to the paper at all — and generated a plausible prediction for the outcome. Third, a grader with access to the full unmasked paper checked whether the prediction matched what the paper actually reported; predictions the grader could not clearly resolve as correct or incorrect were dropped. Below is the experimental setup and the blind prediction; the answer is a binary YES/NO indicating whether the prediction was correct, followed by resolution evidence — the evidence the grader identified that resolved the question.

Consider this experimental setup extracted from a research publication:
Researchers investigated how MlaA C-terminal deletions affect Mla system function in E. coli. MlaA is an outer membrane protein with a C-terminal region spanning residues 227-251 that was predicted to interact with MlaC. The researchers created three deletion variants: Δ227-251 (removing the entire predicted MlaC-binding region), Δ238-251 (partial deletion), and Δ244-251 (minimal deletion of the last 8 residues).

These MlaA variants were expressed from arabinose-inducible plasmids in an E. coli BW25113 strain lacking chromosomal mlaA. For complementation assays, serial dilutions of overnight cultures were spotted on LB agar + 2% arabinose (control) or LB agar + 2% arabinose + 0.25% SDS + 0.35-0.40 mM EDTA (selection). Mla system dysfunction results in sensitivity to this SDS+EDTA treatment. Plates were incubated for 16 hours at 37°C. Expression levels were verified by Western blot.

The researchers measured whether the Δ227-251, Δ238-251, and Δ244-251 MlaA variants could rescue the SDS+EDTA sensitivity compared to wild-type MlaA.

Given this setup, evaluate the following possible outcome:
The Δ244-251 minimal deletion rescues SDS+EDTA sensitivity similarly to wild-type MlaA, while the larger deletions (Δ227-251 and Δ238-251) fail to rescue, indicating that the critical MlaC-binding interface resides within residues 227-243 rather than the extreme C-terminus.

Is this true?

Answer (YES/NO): NO